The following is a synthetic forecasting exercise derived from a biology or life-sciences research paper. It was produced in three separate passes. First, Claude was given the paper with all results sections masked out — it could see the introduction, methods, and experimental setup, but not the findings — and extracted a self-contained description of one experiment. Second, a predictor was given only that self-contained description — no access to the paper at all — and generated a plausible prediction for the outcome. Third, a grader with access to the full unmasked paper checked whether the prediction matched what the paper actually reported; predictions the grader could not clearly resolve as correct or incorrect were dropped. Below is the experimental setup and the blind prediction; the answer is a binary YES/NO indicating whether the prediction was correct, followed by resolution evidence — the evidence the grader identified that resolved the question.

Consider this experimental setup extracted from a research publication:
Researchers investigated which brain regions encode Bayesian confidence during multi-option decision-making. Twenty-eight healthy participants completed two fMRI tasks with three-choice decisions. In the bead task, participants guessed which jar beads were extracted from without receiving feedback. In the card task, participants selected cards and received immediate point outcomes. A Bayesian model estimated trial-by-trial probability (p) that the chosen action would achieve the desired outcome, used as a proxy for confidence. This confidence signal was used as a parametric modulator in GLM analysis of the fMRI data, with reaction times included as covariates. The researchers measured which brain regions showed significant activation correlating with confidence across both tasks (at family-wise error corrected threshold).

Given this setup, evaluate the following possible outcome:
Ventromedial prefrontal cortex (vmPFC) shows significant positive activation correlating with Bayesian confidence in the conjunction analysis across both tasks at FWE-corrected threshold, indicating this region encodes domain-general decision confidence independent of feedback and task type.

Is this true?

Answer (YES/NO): YES